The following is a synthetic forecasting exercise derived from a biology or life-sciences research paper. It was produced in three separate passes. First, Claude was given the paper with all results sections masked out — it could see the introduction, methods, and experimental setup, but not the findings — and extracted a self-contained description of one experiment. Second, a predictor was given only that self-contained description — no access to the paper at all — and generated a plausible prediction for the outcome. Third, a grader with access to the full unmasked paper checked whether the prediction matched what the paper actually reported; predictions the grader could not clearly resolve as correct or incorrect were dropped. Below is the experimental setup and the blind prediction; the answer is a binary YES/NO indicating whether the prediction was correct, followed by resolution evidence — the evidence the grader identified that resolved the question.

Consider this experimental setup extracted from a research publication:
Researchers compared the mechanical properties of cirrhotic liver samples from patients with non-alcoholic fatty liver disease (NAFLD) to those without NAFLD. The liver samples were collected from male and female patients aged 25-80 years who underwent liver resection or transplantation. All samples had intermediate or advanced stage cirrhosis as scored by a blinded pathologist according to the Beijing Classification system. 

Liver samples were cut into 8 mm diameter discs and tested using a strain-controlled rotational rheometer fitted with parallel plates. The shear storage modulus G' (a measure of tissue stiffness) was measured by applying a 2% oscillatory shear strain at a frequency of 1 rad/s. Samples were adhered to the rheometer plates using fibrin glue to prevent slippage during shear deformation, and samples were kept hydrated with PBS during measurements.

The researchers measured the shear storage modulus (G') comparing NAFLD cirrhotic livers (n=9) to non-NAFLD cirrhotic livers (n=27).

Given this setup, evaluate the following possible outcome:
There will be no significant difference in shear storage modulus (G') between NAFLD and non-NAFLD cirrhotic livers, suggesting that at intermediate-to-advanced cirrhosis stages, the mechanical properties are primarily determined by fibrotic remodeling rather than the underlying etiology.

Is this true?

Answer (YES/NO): YES